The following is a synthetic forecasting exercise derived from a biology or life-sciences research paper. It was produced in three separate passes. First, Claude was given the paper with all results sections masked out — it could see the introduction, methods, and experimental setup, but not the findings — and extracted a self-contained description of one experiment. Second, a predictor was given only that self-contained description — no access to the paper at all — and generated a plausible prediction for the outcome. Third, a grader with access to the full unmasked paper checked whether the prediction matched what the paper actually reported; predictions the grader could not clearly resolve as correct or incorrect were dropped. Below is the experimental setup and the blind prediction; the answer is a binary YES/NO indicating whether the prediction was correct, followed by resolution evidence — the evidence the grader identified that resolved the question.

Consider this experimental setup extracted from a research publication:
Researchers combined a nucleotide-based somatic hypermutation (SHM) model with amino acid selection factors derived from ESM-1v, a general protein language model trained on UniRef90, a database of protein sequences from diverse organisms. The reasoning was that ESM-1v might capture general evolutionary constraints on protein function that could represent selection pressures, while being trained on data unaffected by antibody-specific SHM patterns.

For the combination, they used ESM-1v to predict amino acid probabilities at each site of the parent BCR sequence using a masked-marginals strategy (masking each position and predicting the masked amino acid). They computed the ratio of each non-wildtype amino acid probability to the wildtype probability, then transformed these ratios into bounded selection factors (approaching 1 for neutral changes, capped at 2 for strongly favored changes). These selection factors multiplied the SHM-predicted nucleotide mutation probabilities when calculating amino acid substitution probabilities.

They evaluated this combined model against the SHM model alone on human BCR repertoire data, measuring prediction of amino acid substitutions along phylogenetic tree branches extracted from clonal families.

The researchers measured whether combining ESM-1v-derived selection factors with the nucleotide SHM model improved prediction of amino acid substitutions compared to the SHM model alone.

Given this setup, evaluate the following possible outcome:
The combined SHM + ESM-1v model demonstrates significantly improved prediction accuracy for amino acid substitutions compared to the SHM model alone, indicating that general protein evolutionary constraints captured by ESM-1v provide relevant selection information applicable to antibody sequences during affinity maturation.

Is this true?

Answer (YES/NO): NO